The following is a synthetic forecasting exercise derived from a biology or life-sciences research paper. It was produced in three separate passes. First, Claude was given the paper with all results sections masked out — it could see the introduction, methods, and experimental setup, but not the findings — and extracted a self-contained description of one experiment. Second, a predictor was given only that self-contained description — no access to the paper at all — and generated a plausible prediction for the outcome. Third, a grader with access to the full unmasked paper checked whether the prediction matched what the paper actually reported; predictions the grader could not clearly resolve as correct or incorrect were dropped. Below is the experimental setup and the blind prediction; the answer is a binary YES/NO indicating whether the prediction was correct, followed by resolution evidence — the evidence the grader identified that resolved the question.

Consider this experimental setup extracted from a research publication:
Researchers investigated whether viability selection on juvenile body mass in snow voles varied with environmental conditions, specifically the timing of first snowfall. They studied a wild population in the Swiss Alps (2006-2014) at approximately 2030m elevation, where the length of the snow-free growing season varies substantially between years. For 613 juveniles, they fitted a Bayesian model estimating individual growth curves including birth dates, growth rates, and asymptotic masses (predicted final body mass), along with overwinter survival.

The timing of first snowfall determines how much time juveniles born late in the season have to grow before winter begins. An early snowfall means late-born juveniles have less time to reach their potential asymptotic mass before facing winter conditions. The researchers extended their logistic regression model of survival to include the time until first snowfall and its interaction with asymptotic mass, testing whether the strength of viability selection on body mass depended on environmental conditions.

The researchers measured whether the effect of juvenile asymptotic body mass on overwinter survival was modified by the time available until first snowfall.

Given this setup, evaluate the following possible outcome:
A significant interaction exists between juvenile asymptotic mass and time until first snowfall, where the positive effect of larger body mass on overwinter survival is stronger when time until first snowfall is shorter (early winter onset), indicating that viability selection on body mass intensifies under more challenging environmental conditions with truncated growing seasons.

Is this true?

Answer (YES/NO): NO